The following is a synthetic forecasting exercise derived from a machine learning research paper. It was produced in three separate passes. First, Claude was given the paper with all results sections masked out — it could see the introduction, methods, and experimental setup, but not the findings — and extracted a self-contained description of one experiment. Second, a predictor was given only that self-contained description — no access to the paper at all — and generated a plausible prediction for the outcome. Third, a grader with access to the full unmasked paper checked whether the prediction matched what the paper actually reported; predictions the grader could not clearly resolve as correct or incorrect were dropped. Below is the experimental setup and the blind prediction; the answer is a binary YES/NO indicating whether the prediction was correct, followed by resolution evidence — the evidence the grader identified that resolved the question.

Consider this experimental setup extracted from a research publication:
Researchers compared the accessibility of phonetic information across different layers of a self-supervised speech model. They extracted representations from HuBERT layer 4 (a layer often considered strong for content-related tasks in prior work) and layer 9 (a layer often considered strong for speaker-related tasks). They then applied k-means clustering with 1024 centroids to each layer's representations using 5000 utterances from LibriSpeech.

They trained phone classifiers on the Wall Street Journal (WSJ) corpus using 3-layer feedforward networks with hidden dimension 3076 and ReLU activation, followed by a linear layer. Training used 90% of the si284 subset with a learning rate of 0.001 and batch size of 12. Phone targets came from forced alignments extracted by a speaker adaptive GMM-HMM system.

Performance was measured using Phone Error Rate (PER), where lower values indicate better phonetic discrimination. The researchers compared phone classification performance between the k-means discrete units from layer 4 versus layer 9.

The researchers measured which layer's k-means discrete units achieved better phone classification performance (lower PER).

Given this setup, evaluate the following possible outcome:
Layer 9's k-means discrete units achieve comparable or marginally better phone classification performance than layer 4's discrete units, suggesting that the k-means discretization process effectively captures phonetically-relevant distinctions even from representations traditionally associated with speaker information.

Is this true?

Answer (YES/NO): NO